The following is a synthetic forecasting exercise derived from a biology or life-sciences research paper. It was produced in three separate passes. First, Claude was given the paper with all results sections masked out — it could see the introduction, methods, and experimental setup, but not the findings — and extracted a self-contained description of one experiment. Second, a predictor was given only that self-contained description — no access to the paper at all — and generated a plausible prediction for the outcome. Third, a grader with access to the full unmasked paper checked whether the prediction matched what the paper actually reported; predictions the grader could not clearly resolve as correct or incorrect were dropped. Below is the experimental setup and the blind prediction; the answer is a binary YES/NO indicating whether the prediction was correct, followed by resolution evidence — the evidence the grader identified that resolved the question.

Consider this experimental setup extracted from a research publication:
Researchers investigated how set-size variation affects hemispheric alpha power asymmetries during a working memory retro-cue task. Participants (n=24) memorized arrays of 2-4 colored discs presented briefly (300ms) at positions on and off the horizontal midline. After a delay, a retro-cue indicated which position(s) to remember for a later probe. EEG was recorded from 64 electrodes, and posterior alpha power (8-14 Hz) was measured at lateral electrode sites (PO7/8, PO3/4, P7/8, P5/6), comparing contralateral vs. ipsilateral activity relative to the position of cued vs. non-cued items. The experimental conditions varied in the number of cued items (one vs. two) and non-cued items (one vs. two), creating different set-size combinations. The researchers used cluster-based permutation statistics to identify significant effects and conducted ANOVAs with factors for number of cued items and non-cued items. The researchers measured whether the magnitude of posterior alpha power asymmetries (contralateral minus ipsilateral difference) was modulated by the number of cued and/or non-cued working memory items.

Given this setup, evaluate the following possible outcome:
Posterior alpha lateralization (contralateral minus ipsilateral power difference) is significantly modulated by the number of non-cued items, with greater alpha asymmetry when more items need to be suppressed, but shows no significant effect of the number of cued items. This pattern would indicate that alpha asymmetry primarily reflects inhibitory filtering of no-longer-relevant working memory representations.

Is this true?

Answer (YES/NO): NO